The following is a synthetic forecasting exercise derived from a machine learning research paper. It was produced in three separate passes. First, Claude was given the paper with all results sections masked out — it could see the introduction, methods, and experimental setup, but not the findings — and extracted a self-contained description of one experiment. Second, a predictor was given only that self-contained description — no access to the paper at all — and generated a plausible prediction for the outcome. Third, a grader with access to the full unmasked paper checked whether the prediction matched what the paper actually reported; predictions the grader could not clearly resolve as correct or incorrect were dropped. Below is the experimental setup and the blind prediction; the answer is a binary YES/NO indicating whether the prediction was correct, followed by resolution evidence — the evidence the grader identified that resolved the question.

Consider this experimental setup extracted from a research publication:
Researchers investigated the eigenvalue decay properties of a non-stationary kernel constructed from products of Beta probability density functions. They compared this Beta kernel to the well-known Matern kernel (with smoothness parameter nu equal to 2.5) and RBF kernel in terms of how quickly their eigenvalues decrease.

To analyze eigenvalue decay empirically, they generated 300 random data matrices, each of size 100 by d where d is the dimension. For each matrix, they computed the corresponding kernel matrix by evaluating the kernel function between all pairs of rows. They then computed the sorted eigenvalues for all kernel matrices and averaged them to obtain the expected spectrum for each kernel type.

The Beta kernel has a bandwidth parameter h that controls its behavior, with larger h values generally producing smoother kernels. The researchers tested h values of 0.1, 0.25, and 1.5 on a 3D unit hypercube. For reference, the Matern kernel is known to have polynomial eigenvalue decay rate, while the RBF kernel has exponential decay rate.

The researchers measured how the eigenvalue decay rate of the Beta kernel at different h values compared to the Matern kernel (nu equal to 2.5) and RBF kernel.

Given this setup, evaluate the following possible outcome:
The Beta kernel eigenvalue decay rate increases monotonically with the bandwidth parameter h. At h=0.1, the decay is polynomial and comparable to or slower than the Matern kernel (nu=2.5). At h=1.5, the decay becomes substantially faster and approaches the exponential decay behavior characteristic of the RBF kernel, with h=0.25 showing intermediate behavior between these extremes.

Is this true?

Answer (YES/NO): NO